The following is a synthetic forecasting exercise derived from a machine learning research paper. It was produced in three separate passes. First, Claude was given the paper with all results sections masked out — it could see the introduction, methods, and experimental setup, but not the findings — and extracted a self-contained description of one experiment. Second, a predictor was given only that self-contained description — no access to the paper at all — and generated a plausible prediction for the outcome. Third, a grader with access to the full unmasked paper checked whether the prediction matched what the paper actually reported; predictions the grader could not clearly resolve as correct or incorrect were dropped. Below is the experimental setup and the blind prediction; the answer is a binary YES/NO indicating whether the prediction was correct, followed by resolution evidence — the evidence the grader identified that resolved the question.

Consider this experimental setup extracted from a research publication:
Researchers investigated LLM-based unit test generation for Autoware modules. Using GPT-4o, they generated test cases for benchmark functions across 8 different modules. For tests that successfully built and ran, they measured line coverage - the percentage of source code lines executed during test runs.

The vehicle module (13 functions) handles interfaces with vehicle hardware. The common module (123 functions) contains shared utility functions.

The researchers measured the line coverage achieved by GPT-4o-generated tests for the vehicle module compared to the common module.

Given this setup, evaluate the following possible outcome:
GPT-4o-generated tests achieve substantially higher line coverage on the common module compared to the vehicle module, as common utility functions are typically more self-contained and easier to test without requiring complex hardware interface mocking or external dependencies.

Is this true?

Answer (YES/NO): NO